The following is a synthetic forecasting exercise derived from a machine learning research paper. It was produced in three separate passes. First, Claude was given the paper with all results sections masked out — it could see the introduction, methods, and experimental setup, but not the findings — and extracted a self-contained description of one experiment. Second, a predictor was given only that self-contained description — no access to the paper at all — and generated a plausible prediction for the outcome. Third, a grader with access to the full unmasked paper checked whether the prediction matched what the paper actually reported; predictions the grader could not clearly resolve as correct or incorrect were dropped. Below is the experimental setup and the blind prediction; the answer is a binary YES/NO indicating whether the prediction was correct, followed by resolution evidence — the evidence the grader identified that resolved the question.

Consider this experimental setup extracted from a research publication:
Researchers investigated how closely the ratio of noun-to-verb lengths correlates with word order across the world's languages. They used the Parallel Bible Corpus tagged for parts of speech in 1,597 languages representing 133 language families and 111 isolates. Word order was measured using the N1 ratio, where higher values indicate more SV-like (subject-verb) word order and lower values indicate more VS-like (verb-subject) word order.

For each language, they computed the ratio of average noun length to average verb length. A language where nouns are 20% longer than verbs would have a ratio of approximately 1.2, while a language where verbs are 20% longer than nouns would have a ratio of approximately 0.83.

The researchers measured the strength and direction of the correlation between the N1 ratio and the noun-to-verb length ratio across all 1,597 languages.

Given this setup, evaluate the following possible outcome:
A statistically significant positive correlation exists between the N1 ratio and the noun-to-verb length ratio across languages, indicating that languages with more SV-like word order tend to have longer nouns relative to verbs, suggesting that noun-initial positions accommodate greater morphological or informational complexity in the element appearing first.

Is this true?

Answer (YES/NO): YES